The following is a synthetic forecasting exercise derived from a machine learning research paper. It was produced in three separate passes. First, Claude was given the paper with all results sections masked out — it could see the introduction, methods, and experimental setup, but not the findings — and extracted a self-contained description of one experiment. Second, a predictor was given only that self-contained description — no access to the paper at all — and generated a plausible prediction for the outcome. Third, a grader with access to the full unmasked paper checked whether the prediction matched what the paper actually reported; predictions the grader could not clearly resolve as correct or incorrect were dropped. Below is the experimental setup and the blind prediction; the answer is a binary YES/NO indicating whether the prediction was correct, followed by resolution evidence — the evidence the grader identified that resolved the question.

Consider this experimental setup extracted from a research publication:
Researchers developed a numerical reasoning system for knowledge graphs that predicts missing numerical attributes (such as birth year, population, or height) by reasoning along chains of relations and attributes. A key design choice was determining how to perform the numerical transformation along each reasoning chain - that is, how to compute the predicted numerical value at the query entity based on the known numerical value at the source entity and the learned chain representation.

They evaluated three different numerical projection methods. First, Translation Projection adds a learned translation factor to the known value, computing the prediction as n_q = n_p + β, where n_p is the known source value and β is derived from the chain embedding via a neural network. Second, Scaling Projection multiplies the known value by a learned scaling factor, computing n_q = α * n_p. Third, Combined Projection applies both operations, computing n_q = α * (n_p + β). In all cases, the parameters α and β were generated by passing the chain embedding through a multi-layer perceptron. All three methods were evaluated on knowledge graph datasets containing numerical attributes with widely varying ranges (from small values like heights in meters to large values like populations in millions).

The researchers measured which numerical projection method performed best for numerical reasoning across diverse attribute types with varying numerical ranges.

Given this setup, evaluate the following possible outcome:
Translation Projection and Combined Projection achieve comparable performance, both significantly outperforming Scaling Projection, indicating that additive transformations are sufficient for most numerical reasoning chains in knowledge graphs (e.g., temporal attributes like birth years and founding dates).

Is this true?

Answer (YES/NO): NO